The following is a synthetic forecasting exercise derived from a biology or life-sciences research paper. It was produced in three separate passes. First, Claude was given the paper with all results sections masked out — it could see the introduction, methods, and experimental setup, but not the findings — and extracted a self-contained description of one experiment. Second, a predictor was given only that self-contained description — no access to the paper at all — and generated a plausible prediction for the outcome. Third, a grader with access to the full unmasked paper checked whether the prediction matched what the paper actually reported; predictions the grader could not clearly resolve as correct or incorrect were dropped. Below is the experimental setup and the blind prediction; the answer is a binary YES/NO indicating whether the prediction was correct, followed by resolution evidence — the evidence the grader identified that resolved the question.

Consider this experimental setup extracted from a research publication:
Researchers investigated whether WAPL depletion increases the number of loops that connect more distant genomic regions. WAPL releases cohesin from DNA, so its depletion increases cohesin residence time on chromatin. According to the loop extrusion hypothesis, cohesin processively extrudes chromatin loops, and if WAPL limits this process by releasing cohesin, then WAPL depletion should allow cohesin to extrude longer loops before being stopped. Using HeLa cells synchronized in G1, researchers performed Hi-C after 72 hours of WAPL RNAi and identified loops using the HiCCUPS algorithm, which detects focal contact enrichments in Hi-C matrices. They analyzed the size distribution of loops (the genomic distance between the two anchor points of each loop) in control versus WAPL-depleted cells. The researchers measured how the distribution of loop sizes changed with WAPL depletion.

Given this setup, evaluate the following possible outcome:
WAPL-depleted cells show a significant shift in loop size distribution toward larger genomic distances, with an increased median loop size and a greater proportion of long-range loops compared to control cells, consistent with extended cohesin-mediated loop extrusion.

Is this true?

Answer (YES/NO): YES